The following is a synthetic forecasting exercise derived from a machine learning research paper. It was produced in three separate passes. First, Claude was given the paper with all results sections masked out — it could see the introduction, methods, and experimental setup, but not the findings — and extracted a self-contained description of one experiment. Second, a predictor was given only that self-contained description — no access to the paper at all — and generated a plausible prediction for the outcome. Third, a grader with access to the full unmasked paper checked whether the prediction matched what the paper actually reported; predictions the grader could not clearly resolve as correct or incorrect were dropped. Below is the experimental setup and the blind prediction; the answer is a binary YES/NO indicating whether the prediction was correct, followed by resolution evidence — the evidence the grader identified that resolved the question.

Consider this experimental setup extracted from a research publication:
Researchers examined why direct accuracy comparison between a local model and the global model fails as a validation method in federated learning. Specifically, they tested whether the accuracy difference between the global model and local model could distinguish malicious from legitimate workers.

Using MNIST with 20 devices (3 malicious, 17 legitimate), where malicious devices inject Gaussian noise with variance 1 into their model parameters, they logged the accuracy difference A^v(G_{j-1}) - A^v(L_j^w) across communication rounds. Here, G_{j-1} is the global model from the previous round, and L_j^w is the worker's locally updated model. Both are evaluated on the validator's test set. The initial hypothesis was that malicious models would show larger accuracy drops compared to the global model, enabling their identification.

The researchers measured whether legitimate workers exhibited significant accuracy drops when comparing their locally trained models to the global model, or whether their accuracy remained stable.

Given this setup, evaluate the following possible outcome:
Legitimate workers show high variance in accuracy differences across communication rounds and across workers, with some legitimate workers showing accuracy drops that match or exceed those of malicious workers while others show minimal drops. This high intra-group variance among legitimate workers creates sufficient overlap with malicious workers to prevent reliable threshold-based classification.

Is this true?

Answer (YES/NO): NO